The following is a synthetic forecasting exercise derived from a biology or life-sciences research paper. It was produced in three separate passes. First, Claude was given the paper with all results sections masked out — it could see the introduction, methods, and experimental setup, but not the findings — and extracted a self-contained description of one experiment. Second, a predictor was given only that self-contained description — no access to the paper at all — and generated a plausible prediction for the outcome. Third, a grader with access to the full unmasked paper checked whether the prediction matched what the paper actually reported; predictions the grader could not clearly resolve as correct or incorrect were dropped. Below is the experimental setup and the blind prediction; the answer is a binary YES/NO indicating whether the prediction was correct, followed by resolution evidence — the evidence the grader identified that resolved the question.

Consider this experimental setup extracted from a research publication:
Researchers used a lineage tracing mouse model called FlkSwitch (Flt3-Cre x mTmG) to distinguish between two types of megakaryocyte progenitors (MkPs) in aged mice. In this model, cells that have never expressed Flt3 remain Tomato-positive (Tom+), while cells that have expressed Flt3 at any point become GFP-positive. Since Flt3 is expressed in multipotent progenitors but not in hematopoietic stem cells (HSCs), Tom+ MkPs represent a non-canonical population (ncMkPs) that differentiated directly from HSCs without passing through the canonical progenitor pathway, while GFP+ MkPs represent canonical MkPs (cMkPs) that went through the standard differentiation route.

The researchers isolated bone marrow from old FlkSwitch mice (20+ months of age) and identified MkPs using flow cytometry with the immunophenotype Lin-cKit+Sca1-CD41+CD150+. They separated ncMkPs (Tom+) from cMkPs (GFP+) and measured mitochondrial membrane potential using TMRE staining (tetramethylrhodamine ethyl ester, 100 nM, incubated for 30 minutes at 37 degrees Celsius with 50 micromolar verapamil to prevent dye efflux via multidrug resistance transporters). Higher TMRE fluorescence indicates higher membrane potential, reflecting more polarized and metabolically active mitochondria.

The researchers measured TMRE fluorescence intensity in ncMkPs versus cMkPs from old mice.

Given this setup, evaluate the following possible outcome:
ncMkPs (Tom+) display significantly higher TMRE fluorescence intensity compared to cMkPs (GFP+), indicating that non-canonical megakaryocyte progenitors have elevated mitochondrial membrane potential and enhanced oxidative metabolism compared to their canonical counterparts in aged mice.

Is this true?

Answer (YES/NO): YES